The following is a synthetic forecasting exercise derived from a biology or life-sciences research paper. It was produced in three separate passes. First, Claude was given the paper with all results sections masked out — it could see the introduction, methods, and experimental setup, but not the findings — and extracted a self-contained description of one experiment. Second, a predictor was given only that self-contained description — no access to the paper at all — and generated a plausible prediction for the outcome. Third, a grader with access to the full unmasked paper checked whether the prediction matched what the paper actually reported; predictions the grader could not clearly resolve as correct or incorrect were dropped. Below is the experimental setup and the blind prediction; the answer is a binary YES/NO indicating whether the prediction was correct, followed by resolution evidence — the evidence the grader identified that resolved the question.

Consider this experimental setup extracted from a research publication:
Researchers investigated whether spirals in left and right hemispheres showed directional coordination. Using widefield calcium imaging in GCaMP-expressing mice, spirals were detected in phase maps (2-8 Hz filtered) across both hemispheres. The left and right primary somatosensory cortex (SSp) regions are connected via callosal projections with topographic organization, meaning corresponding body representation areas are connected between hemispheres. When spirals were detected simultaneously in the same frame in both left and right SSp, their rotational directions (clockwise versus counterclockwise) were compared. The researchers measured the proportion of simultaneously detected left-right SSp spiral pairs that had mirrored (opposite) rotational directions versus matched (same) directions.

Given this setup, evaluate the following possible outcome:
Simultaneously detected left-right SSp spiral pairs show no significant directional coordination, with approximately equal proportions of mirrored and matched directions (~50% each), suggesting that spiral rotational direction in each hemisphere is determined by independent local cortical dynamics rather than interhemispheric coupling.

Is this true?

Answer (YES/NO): NO